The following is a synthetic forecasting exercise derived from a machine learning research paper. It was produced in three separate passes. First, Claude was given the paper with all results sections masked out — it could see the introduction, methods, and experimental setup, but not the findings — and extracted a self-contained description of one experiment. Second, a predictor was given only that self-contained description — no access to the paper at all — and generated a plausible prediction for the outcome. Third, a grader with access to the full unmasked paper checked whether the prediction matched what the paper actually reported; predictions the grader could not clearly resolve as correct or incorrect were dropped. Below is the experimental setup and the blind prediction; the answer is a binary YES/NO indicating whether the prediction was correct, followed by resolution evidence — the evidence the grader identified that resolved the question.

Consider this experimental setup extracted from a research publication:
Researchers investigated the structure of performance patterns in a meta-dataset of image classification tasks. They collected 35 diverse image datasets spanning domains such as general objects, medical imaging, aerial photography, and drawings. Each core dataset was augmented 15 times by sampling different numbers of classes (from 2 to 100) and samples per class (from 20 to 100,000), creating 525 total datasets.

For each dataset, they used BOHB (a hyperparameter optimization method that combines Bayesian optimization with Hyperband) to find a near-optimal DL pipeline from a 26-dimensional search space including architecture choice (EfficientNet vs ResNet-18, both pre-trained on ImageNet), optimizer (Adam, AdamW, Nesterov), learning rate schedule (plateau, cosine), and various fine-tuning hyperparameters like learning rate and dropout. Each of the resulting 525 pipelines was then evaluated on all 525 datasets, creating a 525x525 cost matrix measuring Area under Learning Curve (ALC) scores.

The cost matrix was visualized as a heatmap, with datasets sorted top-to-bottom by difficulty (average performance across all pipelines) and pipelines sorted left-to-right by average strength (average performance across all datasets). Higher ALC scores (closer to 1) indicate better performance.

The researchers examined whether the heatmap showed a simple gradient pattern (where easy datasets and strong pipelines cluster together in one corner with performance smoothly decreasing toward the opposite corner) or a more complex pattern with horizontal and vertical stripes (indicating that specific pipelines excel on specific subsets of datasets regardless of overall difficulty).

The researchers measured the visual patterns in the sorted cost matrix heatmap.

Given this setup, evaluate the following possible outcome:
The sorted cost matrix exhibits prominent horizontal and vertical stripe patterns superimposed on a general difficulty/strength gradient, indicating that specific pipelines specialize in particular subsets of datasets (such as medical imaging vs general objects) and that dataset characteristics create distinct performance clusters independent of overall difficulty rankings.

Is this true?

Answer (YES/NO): YES